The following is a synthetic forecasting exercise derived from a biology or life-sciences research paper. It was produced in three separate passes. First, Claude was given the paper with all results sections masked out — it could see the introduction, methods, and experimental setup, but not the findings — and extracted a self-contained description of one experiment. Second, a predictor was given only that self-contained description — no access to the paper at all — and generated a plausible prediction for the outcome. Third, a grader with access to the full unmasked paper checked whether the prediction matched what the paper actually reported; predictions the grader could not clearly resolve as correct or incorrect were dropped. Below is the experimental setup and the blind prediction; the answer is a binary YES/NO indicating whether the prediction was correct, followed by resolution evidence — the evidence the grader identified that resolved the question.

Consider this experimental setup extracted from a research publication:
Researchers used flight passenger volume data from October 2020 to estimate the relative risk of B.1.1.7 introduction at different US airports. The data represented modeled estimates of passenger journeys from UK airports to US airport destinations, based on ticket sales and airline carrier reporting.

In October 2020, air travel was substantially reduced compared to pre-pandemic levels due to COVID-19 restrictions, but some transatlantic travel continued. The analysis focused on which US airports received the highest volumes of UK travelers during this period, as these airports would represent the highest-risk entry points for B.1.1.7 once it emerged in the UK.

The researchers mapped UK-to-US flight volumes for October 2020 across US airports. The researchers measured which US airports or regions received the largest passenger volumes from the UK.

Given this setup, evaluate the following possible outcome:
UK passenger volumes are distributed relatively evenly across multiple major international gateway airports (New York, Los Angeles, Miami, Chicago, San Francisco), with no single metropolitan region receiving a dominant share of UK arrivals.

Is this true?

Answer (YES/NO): NO